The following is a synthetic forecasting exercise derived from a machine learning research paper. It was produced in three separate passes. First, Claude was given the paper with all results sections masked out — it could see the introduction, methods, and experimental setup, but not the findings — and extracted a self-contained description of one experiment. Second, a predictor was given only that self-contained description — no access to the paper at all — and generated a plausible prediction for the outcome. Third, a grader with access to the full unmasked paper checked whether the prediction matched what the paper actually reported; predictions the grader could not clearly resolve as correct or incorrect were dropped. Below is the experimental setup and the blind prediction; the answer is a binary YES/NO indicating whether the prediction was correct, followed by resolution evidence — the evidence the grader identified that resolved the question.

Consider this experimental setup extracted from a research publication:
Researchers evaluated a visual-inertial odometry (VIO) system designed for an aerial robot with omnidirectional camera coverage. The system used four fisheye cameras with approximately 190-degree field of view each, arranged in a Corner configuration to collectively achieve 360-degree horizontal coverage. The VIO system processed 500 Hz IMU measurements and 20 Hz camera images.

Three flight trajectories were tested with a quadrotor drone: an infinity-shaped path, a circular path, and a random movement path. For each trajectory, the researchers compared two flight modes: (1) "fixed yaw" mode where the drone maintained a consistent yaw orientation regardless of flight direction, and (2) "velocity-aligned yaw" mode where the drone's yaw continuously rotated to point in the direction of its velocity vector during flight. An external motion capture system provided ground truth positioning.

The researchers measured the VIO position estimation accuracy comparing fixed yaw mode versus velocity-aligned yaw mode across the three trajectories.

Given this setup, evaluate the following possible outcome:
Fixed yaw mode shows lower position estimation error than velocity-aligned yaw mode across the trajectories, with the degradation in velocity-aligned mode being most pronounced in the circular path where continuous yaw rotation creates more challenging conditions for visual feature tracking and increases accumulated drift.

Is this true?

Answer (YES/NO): YES